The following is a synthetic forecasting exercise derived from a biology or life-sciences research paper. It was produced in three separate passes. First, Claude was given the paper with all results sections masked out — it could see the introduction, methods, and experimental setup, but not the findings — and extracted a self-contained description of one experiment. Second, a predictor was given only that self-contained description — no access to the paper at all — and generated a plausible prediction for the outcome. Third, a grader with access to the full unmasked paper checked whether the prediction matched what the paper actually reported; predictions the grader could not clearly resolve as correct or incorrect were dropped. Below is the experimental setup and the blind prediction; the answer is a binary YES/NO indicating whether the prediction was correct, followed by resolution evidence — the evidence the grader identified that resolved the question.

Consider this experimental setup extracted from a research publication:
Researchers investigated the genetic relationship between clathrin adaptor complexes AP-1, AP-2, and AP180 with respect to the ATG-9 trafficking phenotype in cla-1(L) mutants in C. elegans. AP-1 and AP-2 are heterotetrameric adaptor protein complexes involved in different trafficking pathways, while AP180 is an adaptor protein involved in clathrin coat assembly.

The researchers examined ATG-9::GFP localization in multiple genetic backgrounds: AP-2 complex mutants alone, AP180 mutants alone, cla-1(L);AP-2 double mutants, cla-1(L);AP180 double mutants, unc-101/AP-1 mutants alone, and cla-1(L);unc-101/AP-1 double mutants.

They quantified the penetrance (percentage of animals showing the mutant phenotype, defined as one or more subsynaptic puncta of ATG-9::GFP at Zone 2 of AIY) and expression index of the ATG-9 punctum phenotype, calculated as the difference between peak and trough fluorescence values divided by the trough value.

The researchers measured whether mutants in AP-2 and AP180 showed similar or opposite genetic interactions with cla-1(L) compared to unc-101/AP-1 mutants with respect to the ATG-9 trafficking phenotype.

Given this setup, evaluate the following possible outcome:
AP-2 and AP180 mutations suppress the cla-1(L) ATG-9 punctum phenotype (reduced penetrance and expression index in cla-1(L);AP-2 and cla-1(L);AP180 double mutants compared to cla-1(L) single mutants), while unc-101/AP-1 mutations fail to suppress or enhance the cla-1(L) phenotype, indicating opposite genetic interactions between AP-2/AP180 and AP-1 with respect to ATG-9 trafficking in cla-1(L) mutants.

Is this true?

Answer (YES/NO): NO